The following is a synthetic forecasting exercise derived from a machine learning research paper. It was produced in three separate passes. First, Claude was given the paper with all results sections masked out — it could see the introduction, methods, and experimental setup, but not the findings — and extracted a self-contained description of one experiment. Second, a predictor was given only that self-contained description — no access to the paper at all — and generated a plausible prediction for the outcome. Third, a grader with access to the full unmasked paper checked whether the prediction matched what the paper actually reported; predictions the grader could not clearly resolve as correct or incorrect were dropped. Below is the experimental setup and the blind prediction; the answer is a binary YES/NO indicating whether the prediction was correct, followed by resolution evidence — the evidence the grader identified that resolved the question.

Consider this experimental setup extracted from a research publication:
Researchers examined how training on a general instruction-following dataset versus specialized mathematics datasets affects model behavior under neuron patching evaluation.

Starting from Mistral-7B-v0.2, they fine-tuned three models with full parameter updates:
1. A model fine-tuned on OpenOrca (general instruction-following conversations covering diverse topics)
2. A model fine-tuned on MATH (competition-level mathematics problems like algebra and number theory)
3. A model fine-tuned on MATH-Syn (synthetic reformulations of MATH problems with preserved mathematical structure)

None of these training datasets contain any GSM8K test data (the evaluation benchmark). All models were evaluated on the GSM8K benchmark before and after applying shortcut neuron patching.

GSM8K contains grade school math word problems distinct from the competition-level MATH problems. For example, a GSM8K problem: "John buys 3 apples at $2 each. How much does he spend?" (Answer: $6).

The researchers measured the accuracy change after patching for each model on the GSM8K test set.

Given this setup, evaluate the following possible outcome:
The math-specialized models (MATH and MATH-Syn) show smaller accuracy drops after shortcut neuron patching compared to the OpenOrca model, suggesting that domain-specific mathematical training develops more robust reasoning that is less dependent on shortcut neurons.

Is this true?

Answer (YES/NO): NO